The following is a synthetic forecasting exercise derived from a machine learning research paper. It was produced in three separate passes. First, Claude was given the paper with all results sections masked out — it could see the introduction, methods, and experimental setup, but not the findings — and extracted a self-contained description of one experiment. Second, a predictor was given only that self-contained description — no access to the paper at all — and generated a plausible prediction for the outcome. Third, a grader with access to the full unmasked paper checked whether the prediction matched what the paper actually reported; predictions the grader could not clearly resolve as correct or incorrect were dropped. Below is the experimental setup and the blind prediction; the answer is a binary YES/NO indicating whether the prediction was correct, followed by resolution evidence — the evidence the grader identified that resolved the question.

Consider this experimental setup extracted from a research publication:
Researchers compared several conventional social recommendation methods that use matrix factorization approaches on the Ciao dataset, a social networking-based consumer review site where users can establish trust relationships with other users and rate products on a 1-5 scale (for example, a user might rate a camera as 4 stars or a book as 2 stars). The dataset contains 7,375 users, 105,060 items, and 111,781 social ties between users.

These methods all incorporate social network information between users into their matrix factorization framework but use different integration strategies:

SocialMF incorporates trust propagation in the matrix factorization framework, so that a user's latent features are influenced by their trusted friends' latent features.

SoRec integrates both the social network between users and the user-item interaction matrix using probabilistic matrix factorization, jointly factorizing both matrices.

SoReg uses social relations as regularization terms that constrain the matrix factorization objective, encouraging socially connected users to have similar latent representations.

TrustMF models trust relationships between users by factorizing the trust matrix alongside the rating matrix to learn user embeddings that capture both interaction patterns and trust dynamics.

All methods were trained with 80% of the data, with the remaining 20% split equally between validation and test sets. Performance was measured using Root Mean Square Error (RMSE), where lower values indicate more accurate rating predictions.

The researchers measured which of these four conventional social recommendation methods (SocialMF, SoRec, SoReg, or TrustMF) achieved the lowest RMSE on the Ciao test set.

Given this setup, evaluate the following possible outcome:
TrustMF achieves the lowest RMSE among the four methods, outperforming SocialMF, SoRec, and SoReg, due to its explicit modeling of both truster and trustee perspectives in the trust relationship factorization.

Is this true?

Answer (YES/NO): YES